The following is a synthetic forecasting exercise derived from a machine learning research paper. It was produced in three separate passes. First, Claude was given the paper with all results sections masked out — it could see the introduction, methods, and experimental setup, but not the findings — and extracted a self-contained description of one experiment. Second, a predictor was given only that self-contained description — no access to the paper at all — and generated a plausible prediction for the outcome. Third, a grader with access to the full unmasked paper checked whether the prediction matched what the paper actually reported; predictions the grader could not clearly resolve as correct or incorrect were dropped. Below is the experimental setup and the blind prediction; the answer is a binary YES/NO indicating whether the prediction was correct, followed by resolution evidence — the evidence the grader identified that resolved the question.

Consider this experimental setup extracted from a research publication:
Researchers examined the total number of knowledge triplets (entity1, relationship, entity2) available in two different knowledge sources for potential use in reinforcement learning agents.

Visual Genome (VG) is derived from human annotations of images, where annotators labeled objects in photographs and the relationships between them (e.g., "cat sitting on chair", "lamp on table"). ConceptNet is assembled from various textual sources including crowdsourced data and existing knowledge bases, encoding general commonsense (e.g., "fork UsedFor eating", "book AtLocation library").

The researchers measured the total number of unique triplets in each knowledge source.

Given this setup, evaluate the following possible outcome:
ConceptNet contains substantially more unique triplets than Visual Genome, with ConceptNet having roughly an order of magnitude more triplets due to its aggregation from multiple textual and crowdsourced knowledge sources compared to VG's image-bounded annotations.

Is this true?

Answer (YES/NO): NO